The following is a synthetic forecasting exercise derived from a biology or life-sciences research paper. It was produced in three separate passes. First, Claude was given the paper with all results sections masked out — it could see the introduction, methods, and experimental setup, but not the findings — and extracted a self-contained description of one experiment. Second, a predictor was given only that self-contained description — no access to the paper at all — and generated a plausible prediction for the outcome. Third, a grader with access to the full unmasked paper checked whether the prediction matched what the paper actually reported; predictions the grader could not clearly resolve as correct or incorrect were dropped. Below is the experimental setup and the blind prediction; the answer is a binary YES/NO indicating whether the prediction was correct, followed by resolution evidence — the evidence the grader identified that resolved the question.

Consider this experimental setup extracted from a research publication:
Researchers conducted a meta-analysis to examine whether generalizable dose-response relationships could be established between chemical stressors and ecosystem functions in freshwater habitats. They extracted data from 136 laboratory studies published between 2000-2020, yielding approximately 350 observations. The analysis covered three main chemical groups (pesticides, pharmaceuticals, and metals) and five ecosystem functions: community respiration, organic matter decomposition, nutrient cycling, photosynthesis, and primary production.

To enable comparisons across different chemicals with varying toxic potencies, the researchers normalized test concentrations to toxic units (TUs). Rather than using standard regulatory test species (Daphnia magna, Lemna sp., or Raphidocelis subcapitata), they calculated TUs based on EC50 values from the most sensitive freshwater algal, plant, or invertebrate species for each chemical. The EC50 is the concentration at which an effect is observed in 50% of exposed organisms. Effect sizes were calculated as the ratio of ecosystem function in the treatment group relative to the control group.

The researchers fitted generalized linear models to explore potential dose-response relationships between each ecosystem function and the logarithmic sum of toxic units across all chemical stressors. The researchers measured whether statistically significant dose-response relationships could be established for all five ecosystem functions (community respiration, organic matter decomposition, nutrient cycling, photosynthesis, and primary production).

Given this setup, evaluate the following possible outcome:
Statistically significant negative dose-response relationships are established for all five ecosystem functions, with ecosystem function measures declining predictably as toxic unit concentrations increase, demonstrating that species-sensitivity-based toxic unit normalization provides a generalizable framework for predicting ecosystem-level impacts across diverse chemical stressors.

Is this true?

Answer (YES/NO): NO